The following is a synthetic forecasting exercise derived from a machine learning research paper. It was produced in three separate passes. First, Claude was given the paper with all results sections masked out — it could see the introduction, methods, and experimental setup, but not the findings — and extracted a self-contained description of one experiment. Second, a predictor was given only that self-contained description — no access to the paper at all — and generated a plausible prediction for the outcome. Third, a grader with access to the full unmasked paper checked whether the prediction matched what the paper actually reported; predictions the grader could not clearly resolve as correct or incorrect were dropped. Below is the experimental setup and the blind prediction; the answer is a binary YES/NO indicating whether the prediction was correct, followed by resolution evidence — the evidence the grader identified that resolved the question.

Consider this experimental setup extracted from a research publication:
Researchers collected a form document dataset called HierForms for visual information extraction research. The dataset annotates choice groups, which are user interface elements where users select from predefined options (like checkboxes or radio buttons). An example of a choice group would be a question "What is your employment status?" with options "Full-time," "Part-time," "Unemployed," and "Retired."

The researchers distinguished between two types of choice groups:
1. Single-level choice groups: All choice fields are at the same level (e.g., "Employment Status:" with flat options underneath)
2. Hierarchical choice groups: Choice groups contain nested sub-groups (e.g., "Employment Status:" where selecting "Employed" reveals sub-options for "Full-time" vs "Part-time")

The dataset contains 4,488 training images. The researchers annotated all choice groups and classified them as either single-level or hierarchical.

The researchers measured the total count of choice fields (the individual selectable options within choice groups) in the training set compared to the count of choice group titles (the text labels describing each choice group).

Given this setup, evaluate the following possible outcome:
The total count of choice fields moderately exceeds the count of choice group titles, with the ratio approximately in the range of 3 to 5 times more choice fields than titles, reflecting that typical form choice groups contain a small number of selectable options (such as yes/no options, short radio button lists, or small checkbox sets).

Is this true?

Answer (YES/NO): YES